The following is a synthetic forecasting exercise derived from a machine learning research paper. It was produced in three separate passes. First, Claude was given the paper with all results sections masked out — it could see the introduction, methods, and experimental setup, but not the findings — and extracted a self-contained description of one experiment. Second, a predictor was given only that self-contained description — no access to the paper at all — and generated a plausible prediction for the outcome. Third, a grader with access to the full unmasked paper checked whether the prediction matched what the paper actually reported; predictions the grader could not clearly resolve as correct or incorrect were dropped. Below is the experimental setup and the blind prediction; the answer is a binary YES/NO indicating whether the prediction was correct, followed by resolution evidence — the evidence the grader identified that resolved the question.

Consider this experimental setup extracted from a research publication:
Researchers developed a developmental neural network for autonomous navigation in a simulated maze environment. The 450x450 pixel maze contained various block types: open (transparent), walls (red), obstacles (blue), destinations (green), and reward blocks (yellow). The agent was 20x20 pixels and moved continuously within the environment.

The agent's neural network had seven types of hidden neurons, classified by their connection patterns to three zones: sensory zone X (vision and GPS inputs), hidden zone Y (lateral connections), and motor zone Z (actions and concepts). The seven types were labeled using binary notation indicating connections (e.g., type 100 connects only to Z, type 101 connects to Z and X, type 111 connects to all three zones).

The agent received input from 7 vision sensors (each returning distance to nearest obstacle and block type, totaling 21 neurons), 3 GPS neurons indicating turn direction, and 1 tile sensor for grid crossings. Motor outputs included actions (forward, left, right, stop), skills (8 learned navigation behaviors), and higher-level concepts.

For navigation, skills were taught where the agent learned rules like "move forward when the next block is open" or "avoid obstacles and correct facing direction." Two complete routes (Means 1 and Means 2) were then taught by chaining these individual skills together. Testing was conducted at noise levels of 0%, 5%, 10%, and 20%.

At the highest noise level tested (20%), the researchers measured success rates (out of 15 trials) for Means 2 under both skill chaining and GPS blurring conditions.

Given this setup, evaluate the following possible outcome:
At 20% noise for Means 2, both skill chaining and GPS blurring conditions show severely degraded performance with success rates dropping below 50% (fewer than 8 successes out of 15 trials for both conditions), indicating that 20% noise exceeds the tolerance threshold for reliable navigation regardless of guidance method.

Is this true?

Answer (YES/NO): NO